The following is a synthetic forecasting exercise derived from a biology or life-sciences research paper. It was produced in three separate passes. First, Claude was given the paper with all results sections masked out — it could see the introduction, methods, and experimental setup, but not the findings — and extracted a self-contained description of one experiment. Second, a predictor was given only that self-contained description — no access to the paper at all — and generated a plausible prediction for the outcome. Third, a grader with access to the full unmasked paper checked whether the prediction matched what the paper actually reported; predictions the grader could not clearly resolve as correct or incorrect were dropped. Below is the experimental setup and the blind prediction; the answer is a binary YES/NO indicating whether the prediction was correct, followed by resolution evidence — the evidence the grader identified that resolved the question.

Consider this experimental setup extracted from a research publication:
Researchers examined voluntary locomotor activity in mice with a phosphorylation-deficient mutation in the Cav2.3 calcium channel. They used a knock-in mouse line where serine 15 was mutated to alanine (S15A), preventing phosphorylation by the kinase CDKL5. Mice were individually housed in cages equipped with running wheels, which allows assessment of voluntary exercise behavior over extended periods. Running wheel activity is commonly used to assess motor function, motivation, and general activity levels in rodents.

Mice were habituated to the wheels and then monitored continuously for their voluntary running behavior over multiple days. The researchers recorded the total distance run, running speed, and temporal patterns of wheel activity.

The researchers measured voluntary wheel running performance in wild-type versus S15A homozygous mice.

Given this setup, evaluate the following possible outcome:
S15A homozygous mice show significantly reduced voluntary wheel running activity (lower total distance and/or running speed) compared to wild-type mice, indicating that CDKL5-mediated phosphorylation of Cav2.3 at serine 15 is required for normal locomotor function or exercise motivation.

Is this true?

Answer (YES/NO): YES